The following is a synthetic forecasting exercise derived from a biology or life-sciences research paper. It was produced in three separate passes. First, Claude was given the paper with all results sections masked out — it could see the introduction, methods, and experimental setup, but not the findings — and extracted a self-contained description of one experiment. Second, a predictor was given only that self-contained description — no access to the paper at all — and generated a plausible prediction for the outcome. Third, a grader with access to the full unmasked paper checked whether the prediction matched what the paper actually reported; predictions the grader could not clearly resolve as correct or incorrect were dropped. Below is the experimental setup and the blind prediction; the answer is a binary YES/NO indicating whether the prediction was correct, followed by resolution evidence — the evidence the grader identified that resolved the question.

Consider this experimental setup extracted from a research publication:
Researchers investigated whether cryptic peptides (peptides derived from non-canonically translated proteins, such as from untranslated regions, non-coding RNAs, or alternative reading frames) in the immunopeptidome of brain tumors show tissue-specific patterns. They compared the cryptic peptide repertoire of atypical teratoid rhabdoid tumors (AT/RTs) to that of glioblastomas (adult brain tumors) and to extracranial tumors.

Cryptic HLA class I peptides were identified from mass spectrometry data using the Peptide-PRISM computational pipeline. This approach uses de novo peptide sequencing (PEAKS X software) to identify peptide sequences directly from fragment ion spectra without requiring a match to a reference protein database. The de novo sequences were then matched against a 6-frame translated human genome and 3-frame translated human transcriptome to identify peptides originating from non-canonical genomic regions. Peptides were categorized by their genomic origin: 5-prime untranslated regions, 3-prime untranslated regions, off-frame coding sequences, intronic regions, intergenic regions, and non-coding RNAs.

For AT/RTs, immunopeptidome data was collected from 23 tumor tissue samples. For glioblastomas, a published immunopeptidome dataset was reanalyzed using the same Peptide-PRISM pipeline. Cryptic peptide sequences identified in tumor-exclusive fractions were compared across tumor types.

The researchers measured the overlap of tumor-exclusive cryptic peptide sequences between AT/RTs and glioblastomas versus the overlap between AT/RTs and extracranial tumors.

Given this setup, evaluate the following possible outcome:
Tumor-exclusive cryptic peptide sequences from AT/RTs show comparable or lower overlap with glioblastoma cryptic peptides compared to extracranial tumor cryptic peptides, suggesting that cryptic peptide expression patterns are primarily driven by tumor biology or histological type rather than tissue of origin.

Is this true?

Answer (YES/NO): NO